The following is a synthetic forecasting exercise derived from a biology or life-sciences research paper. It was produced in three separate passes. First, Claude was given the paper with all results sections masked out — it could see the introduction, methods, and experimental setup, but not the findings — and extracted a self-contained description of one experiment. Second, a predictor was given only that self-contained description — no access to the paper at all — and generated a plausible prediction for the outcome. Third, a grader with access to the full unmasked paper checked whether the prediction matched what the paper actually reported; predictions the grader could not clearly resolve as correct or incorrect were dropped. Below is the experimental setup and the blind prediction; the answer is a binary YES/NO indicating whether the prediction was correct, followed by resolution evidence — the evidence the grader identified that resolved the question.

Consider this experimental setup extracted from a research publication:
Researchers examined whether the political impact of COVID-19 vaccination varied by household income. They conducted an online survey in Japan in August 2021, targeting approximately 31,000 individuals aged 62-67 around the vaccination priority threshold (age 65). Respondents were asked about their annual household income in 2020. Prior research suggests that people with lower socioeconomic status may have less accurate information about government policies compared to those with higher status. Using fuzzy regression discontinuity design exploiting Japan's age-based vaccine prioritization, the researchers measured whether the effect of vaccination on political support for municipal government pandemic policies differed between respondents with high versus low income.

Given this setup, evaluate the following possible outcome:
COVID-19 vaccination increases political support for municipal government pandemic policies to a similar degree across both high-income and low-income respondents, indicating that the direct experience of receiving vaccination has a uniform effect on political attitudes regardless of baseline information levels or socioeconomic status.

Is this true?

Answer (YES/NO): NO